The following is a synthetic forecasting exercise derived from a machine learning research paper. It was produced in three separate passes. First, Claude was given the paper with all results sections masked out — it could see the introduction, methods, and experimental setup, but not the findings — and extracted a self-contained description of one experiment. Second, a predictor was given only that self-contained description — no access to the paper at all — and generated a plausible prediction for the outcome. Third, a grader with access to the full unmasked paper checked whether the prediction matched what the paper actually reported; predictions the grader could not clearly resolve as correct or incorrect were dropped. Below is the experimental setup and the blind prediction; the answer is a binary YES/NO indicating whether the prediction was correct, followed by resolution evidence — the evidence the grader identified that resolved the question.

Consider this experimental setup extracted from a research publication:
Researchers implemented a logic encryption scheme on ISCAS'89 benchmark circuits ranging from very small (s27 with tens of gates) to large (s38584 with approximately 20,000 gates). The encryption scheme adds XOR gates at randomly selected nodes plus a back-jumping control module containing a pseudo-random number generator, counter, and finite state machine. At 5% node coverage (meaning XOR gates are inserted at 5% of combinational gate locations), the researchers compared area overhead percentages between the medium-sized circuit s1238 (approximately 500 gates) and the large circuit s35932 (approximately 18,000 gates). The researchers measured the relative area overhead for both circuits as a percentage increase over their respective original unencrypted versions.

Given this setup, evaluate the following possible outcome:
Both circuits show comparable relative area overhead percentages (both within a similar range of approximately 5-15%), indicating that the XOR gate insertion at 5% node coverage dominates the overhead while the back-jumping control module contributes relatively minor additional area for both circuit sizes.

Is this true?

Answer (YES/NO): NO